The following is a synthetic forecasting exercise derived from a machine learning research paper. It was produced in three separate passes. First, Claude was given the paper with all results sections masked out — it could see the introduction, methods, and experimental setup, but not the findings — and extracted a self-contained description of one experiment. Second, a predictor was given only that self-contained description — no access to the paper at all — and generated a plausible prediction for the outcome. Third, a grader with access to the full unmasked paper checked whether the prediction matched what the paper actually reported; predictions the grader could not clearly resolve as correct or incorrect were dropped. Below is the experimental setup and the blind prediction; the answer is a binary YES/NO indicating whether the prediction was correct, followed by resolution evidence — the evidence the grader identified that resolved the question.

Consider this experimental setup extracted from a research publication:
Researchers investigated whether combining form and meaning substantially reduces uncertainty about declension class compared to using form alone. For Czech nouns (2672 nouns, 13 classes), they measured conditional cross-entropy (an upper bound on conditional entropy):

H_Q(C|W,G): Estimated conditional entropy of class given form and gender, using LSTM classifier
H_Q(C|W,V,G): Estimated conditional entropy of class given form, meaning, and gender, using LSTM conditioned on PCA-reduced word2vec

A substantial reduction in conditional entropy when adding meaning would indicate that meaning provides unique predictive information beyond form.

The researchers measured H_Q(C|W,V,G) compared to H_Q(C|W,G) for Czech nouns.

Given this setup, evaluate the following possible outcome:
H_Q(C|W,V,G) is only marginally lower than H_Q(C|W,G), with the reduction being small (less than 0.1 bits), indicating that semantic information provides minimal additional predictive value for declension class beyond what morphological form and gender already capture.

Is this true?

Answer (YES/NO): NO